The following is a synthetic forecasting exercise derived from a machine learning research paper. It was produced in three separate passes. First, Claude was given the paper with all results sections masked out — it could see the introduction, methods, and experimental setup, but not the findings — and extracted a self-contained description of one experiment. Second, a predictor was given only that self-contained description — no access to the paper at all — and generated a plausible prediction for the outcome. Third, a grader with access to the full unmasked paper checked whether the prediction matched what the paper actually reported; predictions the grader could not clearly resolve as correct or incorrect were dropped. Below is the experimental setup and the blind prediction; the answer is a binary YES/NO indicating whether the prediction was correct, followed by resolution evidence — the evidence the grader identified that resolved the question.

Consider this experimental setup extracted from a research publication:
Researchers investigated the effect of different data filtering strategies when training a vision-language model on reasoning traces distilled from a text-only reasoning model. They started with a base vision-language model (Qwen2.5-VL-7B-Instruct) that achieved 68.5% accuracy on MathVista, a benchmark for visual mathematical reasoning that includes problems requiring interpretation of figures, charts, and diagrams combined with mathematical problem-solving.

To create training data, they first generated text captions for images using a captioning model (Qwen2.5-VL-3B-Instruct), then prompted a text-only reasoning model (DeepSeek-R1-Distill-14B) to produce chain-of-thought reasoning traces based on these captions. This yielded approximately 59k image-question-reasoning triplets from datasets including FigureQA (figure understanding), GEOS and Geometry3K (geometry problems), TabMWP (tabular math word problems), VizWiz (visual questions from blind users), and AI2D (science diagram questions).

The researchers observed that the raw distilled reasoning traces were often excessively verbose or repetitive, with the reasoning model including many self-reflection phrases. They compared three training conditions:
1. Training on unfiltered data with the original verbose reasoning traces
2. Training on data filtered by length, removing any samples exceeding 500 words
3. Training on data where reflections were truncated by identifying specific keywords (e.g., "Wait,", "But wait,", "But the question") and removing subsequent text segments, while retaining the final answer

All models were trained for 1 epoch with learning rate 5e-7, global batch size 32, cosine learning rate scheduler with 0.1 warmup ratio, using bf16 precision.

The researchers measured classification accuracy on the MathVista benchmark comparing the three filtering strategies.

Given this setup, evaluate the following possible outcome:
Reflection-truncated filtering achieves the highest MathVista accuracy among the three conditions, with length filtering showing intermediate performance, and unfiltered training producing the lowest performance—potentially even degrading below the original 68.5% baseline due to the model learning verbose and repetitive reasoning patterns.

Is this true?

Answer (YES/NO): YES